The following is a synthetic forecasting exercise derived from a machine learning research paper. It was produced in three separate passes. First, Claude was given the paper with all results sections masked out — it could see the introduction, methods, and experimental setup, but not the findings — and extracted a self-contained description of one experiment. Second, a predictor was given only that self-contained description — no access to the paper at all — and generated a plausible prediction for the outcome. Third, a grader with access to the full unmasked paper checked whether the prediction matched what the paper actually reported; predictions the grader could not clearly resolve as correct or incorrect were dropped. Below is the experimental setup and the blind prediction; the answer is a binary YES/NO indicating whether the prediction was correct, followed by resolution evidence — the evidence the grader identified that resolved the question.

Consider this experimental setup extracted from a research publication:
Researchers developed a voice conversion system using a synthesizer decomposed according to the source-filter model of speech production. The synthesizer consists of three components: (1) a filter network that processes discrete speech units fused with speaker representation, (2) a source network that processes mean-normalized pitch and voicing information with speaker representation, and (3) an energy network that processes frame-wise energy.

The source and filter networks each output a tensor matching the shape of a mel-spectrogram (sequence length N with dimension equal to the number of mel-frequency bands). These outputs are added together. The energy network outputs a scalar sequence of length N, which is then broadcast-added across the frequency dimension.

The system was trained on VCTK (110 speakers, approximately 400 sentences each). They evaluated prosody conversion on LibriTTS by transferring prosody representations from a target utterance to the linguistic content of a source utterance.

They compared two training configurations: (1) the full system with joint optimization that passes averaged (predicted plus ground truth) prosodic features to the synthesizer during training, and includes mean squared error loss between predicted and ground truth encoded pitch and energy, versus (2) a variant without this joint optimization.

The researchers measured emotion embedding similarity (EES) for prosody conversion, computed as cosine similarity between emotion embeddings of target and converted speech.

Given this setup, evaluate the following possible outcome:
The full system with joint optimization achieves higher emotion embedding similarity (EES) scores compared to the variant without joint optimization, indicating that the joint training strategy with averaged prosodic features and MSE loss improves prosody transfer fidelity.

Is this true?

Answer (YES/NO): YES